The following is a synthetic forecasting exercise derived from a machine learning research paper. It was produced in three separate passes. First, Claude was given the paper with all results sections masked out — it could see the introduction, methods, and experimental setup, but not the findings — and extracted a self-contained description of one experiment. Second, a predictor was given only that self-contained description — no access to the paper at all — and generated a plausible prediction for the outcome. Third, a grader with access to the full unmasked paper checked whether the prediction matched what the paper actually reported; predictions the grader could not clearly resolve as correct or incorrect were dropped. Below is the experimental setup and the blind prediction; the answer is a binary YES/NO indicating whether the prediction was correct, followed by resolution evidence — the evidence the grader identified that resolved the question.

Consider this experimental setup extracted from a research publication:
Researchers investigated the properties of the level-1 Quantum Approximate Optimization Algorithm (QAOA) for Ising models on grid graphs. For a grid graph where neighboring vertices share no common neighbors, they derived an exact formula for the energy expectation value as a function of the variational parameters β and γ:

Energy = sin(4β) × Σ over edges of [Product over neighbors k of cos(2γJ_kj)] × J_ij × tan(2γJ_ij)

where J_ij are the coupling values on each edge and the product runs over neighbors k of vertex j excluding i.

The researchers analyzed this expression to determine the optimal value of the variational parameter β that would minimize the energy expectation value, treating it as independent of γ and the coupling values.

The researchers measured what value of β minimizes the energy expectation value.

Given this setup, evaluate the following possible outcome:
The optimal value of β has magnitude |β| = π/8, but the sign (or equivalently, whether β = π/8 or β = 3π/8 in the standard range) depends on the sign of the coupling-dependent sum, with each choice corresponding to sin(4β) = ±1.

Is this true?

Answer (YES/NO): NO